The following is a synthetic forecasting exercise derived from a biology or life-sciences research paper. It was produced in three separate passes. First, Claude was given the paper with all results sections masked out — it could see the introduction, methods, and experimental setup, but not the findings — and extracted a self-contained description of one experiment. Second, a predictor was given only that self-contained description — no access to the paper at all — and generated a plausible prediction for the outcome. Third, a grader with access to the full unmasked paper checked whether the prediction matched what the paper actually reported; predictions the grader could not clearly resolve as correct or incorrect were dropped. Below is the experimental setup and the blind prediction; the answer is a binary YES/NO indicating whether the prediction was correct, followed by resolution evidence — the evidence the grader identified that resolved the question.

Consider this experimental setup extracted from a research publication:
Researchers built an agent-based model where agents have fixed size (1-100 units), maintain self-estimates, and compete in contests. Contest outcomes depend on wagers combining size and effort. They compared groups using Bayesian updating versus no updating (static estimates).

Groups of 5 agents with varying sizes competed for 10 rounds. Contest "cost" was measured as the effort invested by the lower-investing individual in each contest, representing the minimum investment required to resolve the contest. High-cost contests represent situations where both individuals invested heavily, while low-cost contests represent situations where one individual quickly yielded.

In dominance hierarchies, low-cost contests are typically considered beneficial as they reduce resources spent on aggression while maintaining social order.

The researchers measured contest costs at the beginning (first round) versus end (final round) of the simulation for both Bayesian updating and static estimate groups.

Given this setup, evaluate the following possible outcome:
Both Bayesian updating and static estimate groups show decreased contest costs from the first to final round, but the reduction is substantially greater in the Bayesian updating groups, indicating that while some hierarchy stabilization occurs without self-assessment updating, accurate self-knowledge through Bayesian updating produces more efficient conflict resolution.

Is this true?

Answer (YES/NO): NO